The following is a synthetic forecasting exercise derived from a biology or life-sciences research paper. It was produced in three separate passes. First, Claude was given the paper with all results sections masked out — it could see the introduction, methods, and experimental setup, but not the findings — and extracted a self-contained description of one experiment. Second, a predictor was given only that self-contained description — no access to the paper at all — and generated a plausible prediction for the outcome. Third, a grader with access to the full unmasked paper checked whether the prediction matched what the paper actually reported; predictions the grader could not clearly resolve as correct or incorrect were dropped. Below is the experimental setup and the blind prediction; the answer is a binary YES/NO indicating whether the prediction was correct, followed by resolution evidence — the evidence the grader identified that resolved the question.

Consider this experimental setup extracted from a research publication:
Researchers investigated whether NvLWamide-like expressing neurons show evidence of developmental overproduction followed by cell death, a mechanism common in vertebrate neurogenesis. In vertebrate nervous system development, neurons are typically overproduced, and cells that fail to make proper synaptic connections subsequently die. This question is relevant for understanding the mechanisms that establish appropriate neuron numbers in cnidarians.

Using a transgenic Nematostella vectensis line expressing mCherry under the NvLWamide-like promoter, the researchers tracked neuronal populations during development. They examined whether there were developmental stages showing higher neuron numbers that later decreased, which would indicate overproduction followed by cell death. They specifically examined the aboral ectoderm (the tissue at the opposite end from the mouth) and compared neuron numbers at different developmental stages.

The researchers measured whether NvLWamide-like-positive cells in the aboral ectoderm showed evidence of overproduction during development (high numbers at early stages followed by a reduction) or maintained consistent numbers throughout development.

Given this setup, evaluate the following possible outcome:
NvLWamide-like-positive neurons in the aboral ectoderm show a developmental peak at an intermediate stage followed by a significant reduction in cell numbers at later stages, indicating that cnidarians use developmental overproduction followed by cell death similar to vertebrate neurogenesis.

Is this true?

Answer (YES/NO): NO